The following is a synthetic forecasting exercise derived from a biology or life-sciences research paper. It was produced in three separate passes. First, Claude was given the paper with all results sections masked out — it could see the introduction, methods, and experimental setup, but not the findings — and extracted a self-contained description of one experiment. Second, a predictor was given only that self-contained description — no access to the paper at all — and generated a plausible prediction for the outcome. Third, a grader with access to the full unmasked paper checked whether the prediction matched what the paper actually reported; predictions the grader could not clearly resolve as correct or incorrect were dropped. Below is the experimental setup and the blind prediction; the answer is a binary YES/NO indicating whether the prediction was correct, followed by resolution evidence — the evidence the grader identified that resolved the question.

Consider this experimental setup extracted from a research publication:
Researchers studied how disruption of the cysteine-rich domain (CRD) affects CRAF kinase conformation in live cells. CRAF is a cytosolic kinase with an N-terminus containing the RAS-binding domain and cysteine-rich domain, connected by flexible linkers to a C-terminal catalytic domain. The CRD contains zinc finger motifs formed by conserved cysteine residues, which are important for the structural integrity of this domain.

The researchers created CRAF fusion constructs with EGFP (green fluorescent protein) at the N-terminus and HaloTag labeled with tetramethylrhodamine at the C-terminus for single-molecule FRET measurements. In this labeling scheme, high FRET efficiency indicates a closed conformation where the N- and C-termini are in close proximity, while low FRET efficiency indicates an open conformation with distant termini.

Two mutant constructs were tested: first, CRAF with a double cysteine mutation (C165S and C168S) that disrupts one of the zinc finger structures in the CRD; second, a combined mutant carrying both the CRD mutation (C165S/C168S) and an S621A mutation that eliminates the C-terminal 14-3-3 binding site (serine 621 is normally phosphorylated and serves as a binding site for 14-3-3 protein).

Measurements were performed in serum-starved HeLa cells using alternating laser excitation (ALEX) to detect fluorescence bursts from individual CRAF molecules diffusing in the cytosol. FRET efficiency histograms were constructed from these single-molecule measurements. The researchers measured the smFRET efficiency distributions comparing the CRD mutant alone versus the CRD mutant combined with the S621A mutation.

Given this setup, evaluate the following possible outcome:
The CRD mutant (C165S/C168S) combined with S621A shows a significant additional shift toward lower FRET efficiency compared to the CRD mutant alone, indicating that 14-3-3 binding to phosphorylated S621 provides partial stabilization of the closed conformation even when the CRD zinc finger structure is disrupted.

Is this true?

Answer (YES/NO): NO